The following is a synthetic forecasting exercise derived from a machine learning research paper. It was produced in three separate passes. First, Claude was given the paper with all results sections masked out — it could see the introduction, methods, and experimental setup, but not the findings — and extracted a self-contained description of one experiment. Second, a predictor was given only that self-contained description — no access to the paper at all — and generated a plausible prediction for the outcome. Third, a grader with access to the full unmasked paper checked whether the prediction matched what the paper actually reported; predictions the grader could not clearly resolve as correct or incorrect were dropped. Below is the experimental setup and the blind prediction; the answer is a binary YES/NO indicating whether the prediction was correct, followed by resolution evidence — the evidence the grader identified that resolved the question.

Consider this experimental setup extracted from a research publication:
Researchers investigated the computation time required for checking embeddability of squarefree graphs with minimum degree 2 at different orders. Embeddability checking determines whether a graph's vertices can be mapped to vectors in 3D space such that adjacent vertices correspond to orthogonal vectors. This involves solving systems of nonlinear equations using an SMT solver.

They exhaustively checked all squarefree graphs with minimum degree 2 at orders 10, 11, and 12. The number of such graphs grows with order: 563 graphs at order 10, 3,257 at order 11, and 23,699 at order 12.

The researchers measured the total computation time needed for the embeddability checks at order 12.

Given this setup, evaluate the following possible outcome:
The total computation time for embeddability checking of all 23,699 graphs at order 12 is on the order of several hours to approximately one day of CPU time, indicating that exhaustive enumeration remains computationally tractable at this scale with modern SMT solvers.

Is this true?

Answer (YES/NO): YES